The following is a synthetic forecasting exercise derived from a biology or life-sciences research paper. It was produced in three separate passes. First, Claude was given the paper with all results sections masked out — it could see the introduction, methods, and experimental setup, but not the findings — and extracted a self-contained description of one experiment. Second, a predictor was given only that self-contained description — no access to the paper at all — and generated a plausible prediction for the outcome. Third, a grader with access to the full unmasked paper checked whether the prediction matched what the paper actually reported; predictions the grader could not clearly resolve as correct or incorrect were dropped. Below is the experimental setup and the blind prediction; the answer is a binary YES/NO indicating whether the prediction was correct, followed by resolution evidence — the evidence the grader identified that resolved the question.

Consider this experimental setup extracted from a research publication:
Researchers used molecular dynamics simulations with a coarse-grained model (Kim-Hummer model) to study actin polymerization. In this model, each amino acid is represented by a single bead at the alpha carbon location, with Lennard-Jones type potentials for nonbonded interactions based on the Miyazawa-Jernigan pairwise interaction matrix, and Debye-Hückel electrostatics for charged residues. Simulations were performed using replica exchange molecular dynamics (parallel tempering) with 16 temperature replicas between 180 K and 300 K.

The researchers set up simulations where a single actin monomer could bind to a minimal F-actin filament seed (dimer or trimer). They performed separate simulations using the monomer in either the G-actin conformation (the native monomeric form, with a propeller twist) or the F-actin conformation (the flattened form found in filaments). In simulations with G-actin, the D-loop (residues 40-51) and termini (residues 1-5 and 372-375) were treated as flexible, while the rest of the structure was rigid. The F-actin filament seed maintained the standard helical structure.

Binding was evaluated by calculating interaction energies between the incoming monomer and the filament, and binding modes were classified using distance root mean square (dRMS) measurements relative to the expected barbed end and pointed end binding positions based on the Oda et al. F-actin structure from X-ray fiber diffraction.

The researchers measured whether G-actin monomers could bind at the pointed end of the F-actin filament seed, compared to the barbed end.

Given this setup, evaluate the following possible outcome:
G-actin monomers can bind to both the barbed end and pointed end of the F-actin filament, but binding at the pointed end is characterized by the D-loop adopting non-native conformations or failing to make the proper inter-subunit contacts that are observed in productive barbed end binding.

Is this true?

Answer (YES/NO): NO